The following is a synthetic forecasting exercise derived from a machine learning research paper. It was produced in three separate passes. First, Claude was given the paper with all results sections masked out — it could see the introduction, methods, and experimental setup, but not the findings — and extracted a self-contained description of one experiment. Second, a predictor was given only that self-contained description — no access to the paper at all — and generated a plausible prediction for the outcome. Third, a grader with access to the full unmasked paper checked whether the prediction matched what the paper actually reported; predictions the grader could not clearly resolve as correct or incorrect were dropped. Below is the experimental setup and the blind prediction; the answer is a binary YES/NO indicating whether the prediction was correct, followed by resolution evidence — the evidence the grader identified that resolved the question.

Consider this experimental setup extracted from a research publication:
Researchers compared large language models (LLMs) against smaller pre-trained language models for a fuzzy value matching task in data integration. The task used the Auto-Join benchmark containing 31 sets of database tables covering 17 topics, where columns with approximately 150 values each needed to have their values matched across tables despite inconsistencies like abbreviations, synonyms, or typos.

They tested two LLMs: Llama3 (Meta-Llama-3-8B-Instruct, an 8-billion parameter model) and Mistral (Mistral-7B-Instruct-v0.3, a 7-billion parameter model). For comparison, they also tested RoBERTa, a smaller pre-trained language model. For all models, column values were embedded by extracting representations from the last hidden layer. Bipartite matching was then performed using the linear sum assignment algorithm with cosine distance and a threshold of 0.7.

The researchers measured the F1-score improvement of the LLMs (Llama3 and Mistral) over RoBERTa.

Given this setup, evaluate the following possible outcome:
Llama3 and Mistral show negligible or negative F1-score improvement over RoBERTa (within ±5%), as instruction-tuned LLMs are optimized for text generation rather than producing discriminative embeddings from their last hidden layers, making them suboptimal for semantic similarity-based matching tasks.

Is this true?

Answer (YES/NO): NO